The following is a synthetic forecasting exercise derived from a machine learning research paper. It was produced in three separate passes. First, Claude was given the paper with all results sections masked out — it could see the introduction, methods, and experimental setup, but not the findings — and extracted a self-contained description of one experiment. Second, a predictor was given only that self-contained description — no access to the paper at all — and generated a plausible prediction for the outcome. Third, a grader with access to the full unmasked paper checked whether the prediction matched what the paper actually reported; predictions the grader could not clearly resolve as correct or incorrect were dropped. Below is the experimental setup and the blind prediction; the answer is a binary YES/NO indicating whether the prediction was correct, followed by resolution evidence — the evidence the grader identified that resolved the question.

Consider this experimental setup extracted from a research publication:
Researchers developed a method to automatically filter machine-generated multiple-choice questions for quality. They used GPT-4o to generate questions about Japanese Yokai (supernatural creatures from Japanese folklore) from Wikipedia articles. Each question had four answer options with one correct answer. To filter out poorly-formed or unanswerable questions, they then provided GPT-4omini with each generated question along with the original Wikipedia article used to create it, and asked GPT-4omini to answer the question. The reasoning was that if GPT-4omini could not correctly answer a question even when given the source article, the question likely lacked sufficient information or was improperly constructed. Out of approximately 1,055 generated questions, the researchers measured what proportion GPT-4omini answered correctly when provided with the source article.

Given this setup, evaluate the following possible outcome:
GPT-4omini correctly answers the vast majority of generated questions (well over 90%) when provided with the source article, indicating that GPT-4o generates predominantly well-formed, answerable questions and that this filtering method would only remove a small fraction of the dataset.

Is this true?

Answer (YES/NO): YES